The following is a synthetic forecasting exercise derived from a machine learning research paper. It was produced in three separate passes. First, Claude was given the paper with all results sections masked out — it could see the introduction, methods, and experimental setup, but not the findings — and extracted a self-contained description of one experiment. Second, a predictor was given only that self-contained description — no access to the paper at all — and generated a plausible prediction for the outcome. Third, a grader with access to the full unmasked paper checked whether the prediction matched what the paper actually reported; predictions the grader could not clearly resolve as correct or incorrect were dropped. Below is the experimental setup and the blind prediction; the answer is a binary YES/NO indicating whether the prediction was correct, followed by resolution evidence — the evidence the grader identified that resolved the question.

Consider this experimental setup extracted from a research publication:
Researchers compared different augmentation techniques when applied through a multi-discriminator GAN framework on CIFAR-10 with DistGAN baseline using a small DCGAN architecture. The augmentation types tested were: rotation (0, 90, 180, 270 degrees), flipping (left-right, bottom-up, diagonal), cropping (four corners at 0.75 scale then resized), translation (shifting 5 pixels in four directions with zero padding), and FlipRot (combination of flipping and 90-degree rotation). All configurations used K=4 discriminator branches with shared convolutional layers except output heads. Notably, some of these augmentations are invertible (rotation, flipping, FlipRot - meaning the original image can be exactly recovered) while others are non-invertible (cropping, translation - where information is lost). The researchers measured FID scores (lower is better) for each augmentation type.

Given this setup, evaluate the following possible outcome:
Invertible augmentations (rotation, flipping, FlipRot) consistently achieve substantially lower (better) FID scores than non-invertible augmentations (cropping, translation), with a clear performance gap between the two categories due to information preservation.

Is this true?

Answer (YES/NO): NO